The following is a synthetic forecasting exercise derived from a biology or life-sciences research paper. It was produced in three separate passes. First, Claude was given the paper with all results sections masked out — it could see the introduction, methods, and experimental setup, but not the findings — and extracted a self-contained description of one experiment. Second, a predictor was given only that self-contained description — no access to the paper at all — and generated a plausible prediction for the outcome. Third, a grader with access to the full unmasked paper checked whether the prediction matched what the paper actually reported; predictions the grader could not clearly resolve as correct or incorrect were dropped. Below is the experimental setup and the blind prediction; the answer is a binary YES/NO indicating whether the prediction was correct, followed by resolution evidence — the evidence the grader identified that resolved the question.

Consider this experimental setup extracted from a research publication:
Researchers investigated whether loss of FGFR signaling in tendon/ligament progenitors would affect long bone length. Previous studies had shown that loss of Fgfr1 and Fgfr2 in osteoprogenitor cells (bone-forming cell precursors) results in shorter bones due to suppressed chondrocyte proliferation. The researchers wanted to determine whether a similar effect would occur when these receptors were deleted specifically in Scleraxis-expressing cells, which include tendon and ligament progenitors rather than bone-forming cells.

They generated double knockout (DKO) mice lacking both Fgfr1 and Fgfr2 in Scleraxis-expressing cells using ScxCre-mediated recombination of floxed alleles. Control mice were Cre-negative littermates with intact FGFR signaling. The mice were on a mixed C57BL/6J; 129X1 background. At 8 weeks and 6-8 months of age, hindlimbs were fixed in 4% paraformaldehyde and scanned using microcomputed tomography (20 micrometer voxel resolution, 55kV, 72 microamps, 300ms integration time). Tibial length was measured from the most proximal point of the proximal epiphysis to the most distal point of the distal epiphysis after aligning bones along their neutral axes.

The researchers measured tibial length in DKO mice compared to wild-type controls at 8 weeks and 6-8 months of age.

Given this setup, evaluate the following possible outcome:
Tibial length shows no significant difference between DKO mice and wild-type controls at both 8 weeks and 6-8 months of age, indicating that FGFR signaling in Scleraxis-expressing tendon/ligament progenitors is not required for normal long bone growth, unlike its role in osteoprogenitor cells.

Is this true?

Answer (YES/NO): NO